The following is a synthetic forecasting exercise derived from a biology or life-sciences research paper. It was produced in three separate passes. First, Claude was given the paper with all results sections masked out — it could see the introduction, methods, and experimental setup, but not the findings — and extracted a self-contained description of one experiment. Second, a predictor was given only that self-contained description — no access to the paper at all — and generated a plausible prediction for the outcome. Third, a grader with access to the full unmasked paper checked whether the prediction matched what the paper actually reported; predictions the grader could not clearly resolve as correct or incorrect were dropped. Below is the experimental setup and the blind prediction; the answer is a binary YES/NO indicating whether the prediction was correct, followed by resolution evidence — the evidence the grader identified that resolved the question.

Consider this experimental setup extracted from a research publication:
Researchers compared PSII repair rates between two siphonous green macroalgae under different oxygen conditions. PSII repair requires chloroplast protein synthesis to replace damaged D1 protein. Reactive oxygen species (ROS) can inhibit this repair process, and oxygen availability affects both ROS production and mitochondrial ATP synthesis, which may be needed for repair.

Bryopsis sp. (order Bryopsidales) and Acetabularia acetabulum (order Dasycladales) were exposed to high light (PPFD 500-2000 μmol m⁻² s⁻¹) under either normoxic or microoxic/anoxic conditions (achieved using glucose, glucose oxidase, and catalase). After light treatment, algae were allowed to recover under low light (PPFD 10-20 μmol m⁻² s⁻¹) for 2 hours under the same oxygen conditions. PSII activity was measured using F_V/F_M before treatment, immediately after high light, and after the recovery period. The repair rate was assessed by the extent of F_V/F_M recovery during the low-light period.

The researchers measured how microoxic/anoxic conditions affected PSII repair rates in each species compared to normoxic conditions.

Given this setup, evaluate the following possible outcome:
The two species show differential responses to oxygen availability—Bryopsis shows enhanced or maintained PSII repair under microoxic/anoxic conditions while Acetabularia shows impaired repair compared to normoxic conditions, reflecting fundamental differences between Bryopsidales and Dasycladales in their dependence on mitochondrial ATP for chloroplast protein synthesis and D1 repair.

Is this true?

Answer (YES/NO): YES